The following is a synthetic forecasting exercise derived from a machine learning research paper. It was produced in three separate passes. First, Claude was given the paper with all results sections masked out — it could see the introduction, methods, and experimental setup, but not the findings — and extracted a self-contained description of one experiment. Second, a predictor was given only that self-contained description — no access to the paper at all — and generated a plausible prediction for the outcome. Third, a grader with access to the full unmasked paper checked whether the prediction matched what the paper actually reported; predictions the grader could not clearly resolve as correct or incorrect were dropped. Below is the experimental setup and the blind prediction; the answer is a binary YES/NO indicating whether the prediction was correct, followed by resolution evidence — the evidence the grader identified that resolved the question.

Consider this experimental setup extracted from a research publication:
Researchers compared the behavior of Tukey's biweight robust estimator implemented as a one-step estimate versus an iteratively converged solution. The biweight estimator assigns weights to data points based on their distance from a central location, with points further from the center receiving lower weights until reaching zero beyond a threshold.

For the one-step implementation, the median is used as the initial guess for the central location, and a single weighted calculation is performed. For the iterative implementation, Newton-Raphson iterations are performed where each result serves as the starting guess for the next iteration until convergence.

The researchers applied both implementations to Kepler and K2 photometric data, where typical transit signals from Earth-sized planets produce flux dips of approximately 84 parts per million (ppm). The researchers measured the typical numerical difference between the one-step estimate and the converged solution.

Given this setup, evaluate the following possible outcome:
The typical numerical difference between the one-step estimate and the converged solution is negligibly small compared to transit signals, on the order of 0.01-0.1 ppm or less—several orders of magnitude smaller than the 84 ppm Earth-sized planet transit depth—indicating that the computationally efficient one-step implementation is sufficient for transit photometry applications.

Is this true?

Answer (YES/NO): NO